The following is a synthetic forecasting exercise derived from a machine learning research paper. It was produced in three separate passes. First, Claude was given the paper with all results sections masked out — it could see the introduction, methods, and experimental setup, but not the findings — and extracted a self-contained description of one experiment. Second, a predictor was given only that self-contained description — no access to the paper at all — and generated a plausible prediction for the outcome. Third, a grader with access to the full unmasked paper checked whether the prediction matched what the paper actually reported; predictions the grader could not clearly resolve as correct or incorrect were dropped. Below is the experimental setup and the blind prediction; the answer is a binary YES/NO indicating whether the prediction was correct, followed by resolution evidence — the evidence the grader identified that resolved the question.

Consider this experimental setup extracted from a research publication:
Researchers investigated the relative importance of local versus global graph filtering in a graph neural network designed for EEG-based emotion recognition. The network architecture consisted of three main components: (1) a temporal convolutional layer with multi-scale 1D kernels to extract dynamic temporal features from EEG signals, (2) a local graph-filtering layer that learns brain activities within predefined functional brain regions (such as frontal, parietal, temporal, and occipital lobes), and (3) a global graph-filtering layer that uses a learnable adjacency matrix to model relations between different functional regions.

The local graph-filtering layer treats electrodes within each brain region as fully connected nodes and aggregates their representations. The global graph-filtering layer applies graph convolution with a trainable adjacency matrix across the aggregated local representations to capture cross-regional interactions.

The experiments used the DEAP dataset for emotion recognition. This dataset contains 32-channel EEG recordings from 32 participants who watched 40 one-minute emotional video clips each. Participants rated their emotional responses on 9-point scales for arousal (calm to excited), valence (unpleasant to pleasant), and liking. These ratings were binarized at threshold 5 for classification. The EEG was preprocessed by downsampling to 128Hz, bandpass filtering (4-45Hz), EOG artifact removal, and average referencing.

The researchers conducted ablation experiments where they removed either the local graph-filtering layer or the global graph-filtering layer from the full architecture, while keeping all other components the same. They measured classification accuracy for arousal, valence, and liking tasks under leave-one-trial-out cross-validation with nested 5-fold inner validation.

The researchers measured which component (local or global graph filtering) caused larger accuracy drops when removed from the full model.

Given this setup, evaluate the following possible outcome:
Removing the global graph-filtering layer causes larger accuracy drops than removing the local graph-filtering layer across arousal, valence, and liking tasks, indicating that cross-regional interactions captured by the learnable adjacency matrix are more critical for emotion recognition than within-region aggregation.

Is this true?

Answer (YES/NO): YES